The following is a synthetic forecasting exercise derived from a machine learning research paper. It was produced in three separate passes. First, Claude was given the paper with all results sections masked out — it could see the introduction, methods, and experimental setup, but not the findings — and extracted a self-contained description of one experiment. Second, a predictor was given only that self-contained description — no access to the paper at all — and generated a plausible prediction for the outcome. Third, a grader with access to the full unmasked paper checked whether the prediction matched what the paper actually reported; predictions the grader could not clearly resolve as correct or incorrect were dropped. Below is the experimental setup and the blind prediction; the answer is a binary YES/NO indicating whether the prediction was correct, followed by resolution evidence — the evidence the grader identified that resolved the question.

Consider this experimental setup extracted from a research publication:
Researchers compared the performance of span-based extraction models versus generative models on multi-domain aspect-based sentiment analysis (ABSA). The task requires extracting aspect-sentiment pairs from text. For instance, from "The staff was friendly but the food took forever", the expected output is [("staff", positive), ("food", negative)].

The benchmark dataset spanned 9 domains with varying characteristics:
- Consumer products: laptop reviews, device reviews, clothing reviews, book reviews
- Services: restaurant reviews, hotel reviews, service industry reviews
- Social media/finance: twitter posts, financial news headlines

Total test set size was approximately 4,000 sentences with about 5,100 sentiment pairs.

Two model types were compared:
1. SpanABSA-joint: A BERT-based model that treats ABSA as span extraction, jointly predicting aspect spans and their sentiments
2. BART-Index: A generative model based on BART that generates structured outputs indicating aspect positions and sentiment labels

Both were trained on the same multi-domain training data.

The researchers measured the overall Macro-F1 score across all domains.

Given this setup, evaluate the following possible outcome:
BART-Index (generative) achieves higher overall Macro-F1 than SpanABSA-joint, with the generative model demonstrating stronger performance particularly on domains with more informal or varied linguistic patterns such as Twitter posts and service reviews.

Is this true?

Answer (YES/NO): NO